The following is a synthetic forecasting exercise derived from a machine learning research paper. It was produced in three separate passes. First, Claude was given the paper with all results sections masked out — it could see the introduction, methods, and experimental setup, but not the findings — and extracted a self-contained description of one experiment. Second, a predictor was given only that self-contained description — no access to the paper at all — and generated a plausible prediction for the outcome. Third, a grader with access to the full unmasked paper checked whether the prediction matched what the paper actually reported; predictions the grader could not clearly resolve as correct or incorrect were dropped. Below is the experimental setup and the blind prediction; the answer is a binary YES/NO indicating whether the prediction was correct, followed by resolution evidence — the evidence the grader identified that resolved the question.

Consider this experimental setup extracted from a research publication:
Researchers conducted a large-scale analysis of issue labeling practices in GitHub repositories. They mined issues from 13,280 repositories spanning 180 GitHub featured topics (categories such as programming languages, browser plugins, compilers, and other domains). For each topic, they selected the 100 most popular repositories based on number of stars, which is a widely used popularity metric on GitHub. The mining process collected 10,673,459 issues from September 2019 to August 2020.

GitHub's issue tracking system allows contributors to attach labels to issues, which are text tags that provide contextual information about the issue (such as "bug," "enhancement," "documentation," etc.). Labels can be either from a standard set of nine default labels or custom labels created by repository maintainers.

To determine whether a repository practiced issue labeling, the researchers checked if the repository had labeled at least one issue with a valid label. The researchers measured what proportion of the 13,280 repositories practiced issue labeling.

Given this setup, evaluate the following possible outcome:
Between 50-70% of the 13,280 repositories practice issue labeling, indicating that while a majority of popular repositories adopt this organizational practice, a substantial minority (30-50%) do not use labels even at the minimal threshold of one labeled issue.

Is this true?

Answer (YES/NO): NO